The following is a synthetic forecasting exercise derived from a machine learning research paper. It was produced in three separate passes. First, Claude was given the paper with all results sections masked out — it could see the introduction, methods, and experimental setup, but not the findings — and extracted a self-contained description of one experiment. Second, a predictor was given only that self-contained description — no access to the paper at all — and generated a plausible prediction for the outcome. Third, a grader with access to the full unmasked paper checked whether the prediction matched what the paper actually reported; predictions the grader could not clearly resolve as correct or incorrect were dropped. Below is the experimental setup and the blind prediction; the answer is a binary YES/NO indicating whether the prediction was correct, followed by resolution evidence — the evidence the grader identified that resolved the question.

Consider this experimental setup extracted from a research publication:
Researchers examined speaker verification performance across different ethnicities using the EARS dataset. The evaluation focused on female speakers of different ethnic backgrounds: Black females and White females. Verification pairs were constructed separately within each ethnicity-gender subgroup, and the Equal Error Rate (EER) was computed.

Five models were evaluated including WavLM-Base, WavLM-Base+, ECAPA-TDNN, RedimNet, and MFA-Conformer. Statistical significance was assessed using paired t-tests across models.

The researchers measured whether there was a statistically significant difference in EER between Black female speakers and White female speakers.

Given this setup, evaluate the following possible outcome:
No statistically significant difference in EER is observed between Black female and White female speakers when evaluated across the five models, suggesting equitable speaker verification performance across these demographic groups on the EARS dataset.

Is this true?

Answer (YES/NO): NO